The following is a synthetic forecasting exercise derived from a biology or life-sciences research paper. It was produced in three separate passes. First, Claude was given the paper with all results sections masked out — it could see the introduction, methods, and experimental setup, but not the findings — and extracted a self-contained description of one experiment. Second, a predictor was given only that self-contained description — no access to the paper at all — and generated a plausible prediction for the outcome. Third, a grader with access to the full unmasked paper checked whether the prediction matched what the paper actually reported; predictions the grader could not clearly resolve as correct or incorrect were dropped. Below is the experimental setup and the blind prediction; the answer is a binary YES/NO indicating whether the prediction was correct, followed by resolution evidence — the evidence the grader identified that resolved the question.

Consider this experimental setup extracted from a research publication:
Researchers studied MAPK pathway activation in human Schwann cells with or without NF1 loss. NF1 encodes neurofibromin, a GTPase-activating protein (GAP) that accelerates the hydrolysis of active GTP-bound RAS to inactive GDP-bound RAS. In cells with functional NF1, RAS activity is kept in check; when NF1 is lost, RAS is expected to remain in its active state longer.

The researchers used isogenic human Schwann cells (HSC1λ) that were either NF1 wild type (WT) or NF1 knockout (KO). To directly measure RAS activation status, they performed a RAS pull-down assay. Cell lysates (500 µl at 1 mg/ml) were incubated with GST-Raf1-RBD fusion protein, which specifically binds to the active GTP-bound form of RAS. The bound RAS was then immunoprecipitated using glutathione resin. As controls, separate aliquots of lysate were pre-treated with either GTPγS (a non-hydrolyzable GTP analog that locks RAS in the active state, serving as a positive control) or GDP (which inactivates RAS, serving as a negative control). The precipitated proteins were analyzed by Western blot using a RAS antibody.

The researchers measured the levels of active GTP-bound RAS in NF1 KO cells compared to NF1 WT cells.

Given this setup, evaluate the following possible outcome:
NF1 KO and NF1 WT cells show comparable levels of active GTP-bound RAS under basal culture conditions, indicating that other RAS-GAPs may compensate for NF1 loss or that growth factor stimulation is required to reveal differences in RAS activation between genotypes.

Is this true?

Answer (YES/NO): NO